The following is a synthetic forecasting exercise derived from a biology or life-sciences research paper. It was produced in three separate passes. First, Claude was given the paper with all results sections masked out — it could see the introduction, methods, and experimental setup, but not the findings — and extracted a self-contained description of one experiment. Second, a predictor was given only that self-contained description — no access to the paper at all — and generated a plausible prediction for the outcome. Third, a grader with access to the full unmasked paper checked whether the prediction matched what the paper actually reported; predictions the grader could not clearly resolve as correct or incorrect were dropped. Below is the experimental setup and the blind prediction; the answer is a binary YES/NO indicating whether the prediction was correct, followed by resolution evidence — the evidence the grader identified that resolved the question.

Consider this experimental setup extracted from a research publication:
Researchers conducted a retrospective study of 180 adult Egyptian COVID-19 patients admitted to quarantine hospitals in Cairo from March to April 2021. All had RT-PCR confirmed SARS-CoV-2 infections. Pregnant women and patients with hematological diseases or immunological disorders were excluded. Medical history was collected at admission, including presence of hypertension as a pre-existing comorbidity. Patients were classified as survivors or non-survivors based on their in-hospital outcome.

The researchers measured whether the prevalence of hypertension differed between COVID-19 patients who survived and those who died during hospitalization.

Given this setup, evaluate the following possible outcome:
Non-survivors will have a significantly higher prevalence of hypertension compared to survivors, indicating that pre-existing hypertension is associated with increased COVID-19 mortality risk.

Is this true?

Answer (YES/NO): NO